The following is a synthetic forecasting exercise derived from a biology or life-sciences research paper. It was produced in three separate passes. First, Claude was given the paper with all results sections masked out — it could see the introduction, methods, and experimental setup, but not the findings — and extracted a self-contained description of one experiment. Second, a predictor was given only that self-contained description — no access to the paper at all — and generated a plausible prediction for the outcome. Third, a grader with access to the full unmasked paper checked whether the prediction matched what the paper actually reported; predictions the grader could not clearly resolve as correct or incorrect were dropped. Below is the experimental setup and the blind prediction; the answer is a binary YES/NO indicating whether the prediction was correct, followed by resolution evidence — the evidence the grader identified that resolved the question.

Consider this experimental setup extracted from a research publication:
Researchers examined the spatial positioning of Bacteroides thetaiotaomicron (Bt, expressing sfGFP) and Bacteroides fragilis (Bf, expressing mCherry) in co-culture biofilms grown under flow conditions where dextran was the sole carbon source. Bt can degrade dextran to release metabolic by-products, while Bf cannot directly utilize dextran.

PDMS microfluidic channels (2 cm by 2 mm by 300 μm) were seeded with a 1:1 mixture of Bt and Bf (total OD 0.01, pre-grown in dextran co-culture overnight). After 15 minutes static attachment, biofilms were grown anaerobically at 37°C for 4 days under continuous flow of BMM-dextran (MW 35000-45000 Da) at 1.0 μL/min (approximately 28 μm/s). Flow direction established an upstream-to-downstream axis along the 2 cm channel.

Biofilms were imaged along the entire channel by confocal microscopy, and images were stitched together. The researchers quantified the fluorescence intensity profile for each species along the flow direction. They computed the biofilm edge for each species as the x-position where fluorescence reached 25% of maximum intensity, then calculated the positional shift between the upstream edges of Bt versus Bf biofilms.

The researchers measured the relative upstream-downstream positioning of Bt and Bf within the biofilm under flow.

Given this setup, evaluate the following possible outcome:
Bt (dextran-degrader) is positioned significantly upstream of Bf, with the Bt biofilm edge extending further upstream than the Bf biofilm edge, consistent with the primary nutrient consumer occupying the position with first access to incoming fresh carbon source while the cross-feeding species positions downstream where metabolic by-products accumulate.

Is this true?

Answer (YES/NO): NO